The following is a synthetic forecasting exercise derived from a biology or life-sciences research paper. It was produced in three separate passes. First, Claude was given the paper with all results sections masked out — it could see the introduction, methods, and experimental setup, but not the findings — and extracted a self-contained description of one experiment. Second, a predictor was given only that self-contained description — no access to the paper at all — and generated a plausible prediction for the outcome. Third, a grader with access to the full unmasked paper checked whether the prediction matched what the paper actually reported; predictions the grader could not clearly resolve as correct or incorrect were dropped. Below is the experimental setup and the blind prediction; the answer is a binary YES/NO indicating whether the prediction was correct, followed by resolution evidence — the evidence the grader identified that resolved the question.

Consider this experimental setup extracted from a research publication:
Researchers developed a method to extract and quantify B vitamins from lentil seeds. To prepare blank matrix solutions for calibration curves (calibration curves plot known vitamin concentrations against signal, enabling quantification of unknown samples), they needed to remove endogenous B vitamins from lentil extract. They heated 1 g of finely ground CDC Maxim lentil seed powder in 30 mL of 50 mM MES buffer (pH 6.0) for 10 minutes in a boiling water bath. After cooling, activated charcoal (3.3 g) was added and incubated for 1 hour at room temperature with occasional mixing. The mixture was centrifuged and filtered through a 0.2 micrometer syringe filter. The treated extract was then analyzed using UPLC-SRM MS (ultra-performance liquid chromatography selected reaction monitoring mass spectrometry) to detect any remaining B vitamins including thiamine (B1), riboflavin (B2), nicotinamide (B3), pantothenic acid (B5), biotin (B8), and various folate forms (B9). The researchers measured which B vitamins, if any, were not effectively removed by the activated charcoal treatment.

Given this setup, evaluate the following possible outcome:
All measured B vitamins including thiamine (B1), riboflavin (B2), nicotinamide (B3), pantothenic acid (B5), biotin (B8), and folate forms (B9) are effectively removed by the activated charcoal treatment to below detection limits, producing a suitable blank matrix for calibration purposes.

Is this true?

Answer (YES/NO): NO